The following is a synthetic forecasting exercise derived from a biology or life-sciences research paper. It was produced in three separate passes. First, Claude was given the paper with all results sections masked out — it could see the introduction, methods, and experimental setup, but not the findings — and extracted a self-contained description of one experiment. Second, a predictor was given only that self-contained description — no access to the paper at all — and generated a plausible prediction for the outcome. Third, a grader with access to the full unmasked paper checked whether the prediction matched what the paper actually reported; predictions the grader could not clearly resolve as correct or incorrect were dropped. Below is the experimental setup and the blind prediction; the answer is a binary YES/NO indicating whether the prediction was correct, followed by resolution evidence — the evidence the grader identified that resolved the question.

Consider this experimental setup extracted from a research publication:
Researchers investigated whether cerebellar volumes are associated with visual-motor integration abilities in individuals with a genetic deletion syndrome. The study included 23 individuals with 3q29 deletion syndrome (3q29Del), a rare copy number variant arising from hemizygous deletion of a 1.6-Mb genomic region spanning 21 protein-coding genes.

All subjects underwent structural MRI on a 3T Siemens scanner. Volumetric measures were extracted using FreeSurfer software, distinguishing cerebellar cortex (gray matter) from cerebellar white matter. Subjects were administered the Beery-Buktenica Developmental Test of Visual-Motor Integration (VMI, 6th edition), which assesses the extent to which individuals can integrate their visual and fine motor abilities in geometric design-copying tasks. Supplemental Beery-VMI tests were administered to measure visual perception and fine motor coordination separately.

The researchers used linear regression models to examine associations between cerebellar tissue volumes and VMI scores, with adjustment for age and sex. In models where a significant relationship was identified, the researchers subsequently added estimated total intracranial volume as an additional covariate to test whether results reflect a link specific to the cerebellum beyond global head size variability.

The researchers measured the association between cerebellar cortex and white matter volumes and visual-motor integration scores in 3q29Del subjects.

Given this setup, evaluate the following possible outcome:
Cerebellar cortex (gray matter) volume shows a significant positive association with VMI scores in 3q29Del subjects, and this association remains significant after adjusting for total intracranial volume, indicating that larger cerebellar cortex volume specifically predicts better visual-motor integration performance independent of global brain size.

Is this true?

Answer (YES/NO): NO